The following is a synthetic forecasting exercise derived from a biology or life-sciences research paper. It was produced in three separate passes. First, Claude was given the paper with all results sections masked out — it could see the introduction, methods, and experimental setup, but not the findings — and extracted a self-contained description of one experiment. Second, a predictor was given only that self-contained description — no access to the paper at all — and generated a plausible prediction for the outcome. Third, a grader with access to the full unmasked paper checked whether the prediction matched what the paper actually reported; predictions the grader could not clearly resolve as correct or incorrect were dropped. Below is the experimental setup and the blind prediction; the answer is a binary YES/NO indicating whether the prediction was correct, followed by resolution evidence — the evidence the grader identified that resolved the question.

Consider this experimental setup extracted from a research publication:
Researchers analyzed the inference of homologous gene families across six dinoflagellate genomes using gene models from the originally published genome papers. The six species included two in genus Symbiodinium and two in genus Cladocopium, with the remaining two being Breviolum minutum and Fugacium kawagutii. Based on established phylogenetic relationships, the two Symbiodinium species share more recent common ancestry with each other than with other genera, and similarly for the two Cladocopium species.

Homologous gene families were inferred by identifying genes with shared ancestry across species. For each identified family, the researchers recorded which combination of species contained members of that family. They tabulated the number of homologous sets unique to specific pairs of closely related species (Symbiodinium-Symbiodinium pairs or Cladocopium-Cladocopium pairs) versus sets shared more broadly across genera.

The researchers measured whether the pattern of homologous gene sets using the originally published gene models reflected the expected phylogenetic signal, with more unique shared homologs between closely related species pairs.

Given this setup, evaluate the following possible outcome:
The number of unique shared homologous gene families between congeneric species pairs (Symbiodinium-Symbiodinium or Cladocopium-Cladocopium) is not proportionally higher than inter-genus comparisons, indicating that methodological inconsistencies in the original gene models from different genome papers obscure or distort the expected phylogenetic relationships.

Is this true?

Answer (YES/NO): YES